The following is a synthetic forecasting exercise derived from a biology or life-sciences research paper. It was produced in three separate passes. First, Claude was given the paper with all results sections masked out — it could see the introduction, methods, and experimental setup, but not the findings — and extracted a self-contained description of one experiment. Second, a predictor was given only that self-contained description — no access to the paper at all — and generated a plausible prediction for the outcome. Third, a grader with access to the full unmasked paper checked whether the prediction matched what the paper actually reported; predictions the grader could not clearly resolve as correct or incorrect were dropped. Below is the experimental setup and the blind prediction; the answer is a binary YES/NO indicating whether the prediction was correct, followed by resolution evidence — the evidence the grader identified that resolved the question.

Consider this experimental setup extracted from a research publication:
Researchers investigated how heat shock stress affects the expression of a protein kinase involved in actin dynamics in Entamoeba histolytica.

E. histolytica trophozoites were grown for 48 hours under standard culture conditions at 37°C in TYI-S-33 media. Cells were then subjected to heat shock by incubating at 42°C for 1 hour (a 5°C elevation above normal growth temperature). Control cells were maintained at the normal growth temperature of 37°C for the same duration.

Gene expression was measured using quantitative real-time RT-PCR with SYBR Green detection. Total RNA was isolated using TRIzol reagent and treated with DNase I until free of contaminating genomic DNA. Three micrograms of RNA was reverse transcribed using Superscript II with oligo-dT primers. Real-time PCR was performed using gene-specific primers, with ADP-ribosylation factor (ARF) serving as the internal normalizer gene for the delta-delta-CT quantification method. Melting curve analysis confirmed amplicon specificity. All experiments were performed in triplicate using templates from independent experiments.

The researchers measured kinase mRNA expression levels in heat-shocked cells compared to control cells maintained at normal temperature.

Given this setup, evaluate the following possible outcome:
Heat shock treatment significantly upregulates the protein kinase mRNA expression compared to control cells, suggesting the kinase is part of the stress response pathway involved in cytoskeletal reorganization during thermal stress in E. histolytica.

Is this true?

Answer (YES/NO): YES